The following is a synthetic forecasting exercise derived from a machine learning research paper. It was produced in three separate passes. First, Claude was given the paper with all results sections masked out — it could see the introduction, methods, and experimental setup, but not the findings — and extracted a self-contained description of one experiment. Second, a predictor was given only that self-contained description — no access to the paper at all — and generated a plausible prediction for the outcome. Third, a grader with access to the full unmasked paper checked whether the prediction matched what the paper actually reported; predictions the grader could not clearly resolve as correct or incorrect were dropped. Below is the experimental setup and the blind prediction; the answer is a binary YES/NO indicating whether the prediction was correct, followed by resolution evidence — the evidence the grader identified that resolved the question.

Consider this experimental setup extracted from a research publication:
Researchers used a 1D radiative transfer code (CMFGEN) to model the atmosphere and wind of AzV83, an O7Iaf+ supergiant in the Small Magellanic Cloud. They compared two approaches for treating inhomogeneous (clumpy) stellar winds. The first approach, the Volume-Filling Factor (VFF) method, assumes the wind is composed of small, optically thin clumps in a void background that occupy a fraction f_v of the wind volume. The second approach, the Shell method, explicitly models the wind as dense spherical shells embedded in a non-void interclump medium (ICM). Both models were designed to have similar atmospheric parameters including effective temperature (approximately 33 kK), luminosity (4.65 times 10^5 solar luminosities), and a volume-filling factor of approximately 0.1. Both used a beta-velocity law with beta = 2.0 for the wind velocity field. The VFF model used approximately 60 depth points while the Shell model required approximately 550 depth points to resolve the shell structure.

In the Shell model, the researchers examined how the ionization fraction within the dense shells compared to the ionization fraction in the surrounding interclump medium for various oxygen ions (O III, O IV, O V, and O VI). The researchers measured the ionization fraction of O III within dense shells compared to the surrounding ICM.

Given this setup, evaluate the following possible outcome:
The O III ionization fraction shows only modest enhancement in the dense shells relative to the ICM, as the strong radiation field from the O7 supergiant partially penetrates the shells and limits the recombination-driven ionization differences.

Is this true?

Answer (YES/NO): NO